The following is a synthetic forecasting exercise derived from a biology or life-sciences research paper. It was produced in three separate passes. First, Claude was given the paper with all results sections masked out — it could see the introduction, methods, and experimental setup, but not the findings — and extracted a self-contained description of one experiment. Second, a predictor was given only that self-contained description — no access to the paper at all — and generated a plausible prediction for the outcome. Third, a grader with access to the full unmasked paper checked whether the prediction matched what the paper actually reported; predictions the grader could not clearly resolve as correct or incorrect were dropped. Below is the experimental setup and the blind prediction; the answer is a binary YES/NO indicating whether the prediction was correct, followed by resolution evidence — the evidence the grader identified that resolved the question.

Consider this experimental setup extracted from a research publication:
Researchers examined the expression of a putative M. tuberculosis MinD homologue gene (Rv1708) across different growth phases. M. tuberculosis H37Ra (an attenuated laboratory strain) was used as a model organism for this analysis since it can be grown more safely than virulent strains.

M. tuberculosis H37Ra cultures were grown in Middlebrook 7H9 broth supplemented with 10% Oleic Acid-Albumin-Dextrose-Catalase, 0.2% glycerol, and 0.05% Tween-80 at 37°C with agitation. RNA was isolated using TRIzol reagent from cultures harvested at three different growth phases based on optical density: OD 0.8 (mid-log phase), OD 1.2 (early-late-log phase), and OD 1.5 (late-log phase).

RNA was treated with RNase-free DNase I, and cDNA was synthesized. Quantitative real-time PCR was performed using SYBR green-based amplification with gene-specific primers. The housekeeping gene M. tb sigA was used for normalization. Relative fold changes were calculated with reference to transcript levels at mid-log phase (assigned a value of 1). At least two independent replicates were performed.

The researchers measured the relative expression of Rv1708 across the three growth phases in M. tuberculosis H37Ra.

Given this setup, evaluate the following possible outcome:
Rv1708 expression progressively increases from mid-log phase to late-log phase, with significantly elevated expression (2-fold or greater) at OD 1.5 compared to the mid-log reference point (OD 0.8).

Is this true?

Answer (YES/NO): NO